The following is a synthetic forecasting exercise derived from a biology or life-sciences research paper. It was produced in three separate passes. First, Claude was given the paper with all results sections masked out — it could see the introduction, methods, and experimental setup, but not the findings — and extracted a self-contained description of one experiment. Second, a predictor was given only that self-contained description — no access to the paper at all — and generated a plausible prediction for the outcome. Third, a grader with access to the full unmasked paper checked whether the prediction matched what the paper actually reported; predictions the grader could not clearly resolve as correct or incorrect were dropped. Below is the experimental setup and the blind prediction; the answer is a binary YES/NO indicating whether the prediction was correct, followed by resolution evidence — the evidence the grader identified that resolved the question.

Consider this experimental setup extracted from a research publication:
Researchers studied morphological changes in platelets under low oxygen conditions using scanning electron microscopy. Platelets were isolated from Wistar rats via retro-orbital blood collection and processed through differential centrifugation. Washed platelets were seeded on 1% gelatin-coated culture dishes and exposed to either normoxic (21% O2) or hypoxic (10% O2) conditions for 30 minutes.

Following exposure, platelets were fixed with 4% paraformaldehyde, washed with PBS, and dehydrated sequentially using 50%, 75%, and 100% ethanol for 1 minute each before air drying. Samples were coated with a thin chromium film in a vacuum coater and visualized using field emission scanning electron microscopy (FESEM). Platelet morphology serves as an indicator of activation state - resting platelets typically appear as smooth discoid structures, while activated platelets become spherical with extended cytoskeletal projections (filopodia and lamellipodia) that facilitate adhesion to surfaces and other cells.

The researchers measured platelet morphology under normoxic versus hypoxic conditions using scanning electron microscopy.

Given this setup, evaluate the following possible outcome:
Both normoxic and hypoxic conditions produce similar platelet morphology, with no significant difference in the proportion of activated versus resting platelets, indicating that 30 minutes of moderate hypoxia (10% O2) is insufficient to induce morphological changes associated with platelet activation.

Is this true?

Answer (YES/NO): NO